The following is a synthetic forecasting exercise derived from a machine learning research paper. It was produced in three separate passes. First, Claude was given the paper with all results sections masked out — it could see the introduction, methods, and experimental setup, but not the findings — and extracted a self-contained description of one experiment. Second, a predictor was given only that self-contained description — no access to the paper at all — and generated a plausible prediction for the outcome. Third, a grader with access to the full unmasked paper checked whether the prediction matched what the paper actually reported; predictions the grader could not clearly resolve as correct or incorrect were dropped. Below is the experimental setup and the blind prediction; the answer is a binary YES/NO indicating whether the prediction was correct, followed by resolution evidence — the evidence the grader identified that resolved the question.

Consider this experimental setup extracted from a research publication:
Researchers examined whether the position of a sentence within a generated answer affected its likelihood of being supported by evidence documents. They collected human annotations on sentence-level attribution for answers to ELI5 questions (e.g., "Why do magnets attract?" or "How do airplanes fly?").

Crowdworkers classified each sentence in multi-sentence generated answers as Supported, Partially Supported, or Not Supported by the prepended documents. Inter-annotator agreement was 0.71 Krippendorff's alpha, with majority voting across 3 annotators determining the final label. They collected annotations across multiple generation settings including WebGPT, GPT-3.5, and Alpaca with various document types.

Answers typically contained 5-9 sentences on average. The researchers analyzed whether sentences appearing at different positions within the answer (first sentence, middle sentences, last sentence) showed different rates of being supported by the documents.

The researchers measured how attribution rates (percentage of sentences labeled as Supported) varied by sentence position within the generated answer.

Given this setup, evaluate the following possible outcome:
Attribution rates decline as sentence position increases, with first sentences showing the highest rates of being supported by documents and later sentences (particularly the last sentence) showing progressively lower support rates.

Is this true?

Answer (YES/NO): NO